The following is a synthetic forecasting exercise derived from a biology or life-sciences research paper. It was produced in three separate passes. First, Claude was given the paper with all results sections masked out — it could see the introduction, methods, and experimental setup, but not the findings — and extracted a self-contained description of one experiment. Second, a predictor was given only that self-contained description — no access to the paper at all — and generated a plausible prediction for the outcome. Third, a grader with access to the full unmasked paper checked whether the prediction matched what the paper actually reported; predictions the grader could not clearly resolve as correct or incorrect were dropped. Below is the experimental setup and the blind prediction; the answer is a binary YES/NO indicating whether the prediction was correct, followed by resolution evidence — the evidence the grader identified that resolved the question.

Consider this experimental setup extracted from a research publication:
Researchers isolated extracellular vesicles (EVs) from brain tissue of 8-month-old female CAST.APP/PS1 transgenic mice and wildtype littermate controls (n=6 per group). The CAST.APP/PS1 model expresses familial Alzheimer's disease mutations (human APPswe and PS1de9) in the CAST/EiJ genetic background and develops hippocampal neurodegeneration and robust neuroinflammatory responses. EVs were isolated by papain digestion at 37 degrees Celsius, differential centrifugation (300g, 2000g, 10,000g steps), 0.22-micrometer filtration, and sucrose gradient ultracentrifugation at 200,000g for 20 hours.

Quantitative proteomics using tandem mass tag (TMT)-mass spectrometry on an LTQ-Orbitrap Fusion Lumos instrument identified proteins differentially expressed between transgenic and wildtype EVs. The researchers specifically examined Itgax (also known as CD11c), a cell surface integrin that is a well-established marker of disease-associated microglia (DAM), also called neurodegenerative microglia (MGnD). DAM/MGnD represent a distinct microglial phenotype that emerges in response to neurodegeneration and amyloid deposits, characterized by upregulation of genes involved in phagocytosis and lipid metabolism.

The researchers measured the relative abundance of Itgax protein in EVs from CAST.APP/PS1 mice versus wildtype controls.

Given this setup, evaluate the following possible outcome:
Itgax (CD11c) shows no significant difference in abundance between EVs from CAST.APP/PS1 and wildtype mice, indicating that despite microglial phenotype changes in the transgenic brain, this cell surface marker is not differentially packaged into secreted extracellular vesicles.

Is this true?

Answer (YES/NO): NO